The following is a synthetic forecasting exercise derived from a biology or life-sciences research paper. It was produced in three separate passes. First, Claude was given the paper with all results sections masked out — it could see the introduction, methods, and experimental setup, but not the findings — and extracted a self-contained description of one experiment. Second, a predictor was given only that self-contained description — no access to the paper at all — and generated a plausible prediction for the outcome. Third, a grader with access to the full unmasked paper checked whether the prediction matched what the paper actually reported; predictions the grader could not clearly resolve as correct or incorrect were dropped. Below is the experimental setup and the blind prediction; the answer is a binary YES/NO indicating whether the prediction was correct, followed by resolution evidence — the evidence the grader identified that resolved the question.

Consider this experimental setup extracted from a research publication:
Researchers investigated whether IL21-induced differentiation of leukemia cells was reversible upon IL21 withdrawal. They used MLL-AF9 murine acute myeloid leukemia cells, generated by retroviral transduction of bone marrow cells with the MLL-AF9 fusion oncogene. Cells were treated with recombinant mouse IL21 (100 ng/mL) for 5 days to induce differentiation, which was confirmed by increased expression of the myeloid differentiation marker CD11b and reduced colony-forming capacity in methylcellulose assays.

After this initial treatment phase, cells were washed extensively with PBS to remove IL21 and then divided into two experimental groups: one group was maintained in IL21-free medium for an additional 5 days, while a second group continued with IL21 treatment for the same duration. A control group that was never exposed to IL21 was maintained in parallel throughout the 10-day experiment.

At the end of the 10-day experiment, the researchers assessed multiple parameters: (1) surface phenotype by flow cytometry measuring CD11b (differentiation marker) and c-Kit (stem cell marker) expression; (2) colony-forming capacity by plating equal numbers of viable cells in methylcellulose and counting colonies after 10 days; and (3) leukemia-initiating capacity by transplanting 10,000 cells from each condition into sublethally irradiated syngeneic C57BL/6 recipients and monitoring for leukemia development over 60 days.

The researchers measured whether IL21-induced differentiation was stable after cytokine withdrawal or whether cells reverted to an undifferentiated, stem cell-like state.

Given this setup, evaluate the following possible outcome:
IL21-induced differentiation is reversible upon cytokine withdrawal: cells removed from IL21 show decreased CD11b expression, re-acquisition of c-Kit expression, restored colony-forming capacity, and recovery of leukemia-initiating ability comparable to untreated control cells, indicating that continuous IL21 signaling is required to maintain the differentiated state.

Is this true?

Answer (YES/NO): NO